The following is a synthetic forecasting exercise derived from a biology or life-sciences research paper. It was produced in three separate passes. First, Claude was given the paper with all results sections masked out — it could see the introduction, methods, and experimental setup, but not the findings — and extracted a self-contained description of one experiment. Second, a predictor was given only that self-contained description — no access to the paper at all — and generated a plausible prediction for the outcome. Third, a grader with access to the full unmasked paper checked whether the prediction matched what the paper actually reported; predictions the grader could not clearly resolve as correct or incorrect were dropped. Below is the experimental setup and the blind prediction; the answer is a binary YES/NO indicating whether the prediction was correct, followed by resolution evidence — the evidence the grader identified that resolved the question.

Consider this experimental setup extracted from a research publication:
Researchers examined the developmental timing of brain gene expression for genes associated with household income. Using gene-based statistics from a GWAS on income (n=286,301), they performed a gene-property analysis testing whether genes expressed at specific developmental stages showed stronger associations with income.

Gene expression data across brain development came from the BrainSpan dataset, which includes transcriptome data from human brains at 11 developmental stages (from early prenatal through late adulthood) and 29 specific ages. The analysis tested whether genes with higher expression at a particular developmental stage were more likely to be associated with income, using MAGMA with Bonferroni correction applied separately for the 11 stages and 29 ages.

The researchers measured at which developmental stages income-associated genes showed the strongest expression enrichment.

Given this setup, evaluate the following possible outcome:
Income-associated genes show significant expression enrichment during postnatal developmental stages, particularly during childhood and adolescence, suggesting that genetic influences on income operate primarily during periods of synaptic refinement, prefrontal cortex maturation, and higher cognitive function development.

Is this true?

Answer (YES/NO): NO